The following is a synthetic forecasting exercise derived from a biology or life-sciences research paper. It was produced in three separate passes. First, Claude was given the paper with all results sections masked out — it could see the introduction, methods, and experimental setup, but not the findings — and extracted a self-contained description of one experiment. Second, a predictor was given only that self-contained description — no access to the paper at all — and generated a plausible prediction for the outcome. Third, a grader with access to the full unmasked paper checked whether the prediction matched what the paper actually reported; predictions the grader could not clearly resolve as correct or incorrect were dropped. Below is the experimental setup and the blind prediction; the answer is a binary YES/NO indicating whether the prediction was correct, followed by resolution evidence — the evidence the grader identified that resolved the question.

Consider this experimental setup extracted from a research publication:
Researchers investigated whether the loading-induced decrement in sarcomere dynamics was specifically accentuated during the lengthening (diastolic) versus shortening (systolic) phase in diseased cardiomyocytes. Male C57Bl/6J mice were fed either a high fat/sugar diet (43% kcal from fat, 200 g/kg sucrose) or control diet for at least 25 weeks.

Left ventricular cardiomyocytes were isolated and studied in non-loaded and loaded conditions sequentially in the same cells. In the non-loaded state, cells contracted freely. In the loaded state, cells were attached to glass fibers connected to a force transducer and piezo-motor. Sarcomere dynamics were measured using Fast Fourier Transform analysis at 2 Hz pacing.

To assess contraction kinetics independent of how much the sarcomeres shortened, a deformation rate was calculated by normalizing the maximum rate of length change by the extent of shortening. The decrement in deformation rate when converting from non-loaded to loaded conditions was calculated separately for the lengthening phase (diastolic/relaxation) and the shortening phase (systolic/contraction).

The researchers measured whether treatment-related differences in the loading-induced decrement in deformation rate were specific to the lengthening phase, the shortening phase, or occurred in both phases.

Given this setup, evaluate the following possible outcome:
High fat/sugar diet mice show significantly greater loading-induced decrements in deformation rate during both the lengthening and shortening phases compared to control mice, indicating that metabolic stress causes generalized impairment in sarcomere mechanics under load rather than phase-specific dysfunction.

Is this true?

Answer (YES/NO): NO